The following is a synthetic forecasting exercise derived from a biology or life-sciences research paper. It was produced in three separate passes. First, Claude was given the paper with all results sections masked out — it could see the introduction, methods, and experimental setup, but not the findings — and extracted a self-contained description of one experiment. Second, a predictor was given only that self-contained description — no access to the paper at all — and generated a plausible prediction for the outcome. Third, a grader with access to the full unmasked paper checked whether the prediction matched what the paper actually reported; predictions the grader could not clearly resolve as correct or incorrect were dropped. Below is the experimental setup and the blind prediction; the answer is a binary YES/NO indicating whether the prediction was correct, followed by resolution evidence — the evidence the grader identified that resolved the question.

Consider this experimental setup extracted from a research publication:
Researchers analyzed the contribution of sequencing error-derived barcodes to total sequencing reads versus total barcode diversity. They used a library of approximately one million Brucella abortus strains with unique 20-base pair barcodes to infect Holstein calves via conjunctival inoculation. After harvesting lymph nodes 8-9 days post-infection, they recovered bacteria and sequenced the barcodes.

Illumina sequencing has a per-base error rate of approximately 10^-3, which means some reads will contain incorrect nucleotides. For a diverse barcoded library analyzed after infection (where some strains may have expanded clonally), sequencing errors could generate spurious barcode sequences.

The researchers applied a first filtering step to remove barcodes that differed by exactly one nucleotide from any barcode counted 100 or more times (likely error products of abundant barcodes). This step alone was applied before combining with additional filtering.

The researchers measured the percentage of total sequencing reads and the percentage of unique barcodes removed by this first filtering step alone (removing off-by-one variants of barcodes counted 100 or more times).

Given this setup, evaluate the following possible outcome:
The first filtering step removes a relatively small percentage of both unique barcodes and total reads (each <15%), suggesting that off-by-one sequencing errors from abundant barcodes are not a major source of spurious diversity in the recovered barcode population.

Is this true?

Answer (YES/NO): NO